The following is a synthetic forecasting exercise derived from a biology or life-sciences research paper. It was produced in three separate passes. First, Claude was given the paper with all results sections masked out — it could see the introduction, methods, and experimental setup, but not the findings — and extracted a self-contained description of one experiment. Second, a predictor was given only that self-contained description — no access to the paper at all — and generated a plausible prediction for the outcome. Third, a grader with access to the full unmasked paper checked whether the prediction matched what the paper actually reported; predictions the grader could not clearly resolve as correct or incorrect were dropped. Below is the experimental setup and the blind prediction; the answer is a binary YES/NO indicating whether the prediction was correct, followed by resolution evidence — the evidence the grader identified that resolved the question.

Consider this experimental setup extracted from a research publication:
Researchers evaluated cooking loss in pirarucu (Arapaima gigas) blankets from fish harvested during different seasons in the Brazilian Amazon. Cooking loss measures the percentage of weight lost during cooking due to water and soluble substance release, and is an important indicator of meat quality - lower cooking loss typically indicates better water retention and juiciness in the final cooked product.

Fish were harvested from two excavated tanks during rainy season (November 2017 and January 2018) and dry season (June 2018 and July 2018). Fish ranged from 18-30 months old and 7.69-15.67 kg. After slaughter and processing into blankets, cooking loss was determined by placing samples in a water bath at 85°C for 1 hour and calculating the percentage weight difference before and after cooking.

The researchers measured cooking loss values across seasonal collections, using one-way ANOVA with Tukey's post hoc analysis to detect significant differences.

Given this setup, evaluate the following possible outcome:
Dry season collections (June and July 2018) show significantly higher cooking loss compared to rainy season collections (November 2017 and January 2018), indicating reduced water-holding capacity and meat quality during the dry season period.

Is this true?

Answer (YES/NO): NO